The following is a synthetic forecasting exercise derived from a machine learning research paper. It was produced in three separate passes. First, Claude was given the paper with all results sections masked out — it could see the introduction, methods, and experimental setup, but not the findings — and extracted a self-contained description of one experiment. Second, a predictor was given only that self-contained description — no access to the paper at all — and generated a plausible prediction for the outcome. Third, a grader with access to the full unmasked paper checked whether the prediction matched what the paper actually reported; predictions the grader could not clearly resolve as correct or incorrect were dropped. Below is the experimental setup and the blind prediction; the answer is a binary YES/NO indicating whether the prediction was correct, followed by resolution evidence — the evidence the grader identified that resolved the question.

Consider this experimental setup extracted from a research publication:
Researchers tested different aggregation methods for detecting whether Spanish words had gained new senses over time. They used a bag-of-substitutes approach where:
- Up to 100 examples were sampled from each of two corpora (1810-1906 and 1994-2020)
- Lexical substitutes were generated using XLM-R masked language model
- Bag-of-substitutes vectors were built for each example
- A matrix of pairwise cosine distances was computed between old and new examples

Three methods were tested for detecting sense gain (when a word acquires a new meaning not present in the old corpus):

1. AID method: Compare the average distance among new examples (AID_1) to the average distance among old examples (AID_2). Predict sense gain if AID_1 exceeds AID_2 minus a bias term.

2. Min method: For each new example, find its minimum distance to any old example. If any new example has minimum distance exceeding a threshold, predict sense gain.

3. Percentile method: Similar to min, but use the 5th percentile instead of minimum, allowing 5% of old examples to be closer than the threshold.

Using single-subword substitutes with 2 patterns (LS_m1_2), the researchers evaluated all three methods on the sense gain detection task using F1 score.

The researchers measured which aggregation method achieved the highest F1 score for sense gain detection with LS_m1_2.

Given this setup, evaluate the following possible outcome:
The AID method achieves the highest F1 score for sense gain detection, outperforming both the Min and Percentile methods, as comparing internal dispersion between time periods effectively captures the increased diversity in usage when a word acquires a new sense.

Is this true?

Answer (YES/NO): NO